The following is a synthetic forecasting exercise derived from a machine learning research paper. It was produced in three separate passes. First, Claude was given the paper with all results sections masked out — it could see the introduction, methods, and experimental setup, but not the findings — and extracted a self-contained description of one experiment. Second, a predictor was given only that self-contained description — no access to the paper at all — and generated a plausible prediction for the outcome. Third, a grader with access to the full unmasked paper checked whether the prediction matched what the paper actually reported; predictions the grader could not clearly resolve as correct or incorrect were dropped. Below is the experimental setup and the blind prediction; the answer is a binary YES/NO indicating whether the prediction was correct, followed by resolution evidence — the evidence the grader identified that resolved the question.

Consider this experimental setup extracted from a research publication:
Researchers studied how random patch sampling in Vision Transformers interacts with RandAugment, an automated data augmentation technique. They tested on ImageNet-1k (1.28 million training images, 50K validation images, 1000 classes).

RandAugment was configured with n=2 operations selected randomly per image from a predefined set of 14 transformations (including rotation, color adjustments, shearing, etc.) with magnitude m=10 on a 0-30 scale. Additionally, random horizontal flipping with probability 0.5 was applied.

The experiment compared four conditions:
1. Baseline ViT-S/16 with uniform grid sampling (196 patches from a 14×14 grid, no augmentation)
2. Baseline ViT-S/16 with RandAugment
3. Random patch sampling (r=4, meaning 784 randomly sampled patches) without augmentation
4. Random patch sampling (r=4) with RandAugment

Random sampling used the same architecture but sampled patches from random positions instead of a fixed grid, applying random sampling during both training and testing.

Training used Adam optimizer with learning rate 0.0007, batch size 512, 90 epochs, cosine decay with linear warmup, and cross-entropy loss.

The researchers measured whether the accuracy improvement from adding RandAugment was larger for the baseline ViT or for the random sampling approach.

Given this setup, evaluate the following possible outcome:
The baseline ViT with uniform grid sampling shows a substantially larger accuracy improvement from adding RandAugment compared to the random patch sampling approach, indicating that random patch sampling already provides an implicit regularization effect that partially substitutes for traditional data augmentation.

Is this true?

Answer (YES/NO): YES